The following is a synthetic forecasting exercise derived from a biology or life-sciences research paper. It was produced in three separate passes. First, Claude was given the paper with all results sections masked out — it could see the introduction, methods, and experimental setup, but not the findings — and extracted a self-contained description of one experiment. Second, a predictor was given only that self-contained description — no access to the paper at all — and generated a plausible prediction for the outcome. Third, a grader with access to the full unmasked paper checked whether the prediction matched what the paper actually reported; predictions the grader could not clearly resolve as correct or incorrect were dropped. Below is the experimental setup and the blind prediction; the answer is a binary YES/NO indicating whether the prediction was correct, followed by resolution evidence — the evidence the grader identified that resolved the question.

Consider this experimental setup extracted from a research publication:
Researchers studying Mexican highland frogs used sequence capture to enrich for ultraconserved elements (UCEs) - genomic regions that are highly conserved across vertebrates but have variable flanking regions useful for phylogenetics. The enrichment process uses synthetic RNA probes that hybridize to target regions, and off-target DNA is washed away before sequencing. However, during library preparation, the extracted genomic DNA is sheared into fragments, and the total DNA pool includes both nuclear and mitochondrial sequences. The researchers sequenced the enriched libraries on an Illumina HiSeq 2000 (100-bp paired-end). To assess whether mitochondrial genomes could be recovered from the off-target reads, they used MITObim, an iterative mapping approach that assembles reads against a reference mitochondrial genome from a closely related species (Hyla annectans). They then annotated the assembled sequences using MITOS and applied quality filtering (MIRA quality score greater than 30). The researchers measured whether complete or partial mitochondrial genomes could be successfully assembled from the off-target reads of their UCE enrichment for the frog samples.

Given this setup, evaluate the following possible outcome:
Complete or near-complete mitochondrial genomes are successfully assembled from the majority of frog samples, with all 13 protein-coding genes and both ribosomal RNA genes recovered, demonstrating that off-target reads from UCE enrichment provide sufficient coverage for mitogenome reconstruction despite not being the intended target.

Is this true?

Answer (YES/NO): NO